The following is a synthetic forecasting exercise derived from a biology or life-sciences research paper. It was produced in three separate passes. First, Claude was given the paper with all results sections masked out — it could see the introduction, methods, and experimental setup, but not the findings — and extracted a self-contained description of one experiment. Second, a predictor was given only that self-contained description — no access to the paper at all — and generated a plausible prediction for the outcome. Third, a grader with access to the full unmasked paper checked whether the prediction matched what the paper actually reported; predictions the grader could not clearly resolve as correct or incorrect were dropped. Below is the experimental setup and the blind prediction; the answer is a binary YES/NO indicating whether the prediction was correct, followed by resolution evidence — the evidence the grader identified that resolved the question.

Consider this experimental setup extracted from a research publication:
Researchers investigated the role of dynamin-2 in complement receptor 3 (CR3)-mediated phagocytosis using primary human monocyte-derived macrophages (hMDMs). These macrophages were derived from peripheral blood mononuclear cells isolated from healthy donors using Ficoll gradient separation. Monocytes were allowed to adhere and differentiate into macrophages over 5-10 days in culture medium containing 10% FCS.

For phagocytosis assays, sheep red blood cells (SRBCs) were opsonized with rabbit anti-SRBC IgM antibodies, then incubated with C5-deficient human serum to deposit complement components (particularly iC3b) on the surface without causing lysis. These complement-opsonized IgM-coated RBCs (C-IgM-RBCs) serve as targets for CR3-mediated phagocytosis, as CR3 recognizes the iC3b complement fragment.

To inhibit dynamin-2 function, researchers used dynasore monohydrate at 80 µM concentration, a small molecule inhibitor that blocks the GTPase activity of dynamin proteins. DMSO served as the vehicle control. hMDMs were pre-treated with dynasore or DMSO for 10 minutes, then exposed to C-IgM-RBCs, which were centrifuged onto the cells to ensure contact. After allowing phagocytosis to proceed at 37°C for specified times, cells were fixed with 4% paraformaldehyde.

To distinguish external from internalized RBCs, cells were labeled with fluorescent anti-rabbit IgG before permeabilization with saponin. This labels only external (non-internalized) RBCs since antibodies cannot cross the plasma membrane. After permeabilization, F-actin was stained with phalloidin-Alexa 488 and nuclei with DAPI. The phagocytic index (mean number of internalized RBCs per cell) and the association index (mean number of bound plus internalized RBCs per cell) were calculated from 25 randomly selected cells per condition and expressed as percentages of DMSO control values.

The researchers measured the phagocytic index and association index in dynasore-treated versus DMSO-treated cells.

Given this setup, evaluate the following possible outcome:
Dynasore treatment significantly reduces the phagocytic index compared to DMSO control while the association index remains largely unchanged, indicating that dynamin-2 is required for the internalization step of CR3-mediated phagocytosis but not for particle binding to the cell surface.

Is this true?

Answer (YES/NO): YES